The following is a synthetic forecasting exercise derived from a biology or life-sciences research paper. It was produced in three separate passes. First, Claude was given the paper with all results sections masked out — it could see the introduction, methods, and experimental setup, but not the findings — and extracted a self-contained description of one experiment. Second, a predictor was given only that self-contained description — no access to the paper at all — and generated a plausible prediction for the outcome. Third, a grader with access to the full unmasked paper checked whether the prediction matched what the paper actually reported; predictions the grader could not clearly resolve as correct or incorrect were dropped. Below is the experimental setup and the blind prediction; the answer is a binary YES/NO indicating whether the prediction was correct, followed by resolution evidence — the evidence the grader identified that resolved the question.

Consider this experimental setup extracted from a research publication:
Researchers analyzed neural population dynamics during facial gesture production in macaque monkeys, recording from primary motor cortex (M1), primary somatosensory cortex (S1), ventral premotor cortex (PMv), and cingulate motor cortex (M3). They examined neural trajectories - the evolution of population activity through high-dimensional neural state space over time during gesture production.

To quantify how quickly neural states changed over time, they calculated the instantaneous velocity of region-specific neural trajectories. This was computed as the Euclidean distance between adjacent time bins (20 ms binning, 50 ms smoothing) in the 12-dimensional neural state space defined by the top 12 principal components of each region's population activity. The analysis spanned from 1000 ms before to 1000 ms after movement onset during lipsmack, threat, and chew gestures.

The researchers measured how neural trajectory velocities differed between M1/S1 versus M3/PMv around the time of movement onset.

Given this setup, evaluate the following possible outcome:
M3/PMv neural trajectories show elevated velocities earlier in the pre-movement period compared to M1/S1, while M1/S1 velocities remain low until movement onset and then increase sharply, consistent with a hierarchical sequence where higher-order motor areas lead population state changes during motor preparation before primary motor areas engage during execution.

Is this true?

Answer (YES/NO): NO